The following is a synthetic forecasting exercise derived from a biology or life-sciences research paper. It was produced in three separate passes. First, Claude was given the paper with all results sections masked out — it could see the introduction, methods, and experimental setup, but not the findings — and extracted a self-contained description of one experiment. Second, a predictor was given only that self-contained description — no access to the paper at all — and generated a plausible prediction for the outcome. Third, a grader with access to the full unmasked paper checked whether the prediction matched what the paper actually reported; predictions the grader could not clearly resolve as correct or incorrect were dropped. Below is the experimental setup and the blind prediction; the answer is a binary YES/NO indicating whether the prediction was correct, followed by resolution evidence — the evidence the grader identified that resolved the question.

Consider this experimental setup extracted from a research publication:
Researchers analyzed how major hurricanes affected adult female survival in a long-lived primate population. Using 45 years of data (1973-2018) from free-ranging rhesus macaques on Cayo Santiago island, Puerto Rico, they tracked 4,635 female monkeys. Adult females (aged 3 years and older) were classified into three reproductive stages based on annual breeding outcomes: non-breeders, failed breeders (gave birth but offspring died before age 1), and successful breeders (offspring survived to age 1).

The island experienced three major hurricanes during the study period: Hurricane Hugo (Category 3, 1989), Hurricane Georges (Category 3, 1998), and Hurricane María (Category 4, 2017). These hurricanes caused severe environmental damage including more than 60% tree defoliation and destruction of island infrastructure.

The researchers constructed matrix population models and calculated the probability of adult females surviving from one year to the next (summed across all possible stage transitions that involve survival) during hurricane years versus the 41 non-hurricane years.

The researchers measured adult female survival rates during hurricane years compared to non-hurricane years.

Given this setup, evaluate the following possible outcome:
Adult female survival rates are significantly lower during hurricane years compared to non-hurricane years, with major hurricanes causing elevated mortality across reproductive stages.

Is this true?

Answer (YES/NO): NO